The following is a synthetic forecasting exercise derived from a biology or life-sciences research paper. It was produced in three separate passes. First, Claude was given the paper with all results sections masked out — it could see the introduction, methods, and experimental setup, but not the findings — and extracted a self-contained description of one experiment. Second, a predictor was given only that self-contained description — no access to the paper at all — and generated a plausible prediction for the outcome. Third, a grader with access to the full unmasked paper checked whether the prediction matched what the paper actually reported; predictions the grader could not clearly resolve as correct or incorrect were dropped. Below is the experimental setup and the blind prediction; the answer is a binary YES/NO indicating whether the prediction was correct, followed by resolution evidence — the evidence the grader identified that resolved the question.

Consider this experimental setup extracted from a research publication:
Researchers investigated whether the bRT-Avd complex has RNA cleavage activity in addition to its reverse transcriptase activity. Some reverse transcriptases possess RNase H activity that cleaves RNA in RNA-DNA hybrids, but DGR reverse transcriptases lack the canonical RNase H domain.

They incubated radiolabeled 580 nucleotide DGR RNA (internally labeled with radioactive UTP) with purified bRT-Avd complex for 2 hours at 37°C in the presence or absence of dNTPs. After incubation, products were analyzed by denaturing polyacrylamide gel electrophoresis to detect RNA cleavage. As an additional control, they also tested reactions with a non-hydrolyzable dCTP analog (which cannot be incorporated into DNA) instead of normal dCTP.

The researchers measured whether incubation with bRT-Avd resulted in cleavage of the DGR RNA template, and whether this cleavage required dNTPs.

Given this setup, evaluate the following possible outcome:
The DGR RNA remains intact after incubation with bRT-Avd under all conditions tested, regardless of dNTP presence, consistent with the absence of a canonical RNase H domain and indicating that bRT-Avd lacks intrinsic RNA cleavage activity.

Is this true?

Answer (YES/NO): YES